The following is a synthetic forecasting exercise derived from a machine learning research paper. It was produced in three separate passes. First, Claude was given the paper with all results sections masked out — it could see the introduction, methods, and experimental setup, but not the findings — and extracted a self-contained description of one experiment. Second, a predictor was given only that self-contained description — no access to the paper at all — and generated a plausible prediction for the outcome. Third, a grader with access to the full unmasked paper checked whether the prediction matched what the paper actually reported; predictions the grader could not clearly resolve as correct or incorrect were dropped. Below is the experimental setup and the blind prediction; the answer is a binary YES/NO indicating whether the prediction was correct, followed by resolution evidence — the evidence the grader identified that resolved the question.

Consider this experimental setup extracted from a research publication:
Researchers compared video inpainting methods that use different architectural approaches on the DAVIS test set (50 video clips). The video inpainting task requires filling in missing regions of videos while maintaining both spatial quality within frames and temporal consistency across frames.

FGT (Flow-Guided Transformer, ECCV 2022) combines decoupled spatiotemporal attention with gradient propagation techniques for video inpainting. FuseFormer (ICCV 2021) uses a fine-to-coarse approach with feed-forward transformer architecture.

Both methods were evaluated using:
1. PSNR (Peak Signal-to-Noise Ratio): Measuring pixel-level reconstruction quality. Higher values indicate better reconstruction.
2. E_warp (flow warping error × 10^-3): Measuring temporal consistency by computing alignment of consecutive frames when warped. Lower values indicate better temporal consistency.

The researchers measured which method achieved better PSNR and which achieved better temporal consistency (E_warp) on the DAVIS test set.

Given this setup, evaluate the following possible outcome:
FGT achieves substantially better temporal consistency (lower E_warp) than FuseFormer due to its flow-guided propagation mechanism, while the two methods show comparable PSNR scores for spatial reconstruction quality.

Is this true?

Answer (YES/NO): NO